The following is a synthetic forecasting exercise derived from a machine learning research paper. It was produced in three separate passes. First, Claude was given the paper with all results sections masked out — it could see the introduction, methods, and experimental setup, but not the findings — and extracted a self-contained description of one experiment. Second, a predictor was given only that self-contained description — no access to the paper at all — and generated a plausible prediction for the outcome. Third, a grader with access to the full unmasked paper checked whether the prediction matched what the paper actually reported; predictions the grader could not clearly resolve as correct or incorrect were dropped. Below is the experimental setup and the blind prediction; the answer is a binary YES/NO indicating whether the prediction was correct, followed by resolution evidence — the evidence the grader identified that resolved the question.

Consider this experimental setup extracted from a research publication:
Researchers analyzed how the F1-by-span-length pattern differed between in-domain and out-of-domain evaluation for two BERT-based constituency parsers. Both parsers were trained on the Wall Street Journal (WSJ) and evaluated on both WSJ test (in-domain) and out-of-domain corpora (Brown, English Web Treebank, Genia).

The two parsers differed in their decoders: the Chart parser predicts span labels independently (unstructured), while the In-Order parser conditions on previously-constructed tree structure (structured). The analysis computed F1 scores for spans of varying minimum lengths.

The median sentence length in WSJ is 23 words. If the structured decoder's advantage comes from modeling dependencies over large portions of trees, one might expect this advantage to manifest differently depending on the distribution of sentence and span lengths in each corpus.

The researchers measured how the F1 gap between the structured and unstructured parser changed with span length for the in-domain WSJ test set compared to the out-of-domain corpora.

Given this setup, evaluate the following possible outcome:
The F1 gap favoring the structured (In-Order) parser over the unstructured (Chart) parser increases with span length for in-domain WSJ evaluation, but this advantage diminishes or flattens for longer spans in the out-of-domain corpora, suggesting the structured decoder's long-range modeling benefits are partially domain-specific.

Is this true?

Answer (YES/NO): NO